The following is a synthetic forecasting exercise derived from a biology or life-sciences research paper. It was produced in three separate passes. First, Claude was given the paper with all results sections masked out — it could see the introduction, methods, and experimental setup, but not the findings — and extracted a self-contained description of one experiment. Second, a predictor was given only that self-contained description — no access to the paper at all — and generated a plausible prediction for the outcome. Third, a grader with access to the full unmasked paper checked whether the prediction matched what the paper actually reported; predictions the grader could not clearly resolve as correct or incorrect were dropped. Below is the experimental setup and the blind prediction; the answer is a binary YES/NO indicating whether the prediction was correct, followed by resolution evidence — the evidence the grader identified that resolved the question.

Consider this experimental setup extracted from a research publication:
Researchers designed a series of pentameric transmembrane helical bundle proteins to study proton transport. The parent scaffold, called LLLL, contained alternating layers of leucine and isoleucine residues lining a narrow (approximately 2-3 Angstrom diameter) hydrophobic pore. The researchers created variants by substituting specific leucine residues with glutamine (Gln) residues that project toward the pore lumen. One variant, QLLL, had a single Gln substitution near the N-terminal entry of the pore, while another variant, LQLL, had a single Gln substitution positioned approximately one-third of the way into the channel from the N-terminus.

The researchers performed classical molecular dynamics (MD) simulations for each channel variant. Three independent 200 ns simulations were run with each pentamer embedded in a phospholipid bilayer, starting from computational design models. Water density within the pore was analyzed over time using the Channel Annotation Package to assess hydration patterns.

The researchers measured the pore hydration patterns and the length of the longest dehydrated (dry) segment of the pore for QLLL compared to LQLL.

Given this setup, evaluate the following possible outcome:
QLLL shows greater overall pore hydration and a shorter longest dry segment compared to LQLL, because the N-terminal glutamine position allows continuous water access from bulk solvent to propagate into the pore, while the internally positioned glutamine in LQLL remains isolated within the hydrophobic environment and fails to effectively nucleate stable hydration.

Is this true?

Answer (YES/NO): NO